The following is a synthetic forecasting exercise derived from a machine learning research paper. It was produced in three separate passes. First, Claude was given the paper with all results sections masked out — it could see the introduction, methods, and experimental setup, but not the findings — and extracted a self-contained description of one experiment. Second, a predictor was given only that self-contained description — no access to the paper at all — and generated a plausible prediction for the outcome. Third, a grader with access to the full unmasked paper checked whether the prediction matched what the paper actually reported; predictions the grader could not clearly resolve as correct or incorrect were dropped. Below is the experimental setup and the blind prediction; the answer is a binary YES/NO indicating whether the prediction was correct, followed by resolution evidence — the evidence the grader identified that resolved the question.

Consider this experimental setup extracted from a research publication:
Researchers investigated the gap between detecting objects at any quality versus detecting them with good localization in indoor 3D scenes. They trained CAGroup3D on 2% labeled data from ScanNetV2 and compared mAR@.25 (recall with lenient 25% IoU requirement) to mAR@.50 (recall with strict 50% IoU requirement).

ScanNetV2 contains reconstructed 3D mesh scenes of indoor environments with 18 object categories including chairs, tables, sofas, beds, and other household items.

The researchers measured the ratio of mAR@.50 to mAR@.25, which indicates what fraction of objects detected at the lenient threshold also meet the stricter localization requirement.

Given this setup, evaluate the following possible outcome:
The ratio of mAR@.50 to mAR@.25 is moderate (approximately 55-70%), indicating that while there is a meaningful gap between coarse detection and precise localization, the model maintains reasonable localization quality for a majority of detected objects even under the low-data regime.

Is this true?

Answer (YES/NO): YES